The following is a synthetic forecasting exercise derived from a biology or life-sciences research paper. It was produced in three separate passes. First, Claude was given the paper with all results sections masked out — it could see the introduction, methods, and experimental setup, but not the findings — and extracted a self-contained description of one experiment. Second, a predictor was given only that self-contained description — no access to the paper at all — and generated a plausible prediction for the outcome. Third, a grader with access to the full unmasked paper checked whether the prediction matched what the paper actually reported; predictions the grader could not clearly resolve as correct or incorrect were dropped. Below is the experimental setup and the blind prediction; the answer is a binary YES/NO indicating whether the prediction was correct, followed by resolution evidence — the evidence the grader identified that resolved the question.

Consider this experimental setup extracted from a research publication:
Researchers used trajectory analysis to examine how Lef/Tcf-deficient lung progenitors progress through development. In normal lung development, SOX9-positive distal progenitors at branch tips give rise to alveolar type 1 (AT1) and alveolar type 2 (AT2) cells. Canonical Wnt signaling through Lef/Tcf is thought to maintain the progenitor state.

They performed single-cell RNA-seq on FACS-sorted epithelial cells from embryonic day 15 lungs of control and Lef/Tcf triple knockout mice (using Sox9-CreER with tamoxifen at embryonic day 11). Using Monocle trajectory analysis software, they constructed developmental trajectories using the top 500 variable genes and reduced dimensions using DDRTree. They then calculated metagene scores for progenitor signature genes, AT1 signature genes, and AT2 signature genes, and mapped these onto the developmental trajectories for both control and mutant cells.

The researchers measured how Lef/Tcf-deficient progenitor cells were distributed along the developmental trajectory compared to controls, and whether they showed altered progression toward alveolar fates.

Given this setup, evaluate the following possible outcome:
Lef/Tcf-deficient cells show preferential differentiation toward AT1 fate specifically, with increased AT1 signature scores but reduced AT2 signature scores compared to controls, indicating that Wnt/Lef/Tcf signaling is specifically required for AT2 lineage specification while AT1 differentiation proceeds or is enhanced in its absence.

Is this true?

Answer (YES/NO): NO